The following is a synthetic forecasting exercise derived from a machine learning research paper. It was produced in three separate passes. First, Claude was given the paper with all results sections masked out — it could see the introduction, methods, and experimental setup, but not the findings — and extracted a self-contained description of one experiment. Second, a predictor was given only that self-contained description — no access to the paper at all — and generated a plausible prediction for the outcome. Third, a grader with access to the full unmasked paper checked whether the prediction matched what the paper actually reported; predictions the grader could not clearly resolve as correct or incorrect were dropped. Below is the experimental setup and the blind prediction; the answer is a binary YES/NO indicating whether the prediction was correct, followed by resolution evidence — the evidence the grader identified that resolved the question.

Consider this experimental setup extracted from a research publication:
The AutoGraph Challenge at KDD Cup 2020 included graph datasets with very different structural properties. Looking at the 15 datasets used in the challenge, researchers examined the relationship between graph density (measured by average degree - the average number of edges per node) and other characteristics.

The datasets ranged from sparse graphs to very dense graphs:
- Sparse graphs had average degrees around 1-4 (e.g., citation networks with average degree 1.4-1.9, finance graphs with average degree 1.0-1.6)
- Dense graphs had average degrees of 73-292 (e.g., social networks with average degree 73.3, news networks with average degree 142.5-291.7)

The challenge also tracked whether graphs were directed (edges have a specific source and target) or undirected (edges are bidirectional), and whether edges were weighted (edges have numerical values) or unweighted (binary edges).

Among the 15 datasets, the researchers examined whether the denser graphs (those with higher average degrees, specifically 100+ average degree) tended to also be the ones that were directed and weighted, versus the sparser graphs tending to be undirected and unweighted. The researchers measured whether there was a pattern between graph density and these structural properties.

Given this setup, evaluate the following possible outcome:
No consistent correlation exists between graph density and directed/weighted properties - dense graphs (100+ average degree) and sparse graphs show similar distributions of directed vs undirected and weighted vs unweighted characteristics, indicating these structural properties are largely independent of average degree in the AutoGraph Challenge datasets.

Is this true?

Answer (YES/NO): NO